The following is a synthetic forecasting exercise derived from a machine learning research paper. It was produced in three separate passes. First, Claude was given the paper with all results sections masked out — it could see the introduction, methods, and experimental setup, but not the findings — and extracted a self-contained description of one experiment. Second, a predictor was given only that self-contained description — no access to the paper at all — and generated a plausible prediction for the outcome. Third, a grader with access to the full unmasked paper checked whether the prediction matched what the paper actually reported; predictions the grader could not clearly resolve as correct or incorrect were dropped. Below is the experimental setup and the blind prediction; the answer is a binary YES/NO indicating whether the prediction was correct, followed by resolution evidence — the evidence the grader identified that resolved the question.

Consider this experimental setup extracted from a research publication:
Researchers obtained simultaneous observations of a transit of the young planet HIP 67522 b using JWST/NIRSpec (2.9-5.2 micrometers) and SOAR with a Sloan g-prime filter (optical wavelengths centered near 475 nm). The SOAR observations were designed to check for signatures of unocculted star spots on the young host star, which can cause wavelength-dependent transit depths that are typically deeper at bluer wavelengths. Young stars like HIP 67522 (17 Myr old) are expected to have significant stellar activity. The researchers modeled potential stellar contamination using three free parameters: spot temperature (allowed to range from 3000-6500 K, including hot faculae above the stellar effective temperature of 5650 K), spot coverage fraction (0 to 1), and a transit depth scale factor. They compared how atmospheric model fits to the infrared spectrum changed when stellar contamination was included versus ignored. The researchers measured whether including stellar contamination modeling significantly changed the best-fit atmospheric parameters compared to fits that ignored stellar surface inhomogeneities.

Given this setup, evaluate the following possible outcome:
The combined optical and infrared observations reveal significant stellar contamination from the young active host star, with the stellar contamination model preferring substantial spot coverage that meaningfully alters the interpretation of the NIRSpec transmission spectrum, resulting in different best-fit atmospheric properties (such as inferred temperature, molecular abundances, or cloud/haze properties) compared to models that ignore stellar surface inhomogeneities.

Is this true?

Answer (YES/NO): NO